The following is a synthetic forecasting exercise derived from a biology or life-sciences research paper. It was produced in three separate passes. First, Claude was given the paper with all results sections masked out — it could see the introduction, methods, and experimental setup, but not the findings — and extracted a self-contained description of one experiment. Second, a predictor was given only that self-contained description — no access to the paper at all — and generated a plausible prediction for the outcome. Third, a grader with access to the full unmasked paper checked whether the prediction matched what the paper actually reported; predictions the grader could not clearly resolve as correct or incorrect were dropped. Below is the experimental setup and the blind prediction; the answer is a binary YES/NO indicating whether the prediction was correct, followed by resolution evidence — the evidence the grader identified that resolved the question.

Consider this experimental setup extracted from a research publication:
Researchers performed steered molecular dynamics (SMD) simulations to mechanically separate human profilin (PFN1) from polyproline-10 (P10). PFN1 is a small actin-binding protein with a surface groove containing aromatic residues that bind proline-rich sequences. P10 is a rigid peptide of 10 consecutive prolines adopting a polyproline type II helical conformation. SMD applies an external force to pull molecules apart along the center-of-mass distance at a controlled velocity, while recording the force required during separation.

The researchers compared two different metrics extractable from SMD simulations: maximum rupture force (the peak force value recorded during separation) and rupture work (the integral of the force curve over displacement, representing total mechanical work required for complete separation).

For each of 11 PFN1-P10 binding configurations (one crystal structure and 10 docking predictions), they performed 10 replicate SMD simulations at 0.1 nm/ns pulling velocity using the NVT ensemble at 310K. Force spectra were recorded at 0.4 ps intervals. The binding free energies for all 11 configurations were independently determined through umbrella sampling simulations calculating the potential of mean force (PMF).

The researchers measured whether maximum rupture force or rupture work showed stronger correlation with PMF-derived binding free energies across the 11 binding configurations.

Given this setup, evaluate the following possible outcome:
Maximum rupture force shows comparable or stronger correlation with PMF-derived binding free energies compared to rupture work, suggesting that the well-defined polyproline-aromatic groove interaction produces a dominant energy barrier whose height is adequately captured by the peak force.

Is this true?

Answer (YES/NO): NO